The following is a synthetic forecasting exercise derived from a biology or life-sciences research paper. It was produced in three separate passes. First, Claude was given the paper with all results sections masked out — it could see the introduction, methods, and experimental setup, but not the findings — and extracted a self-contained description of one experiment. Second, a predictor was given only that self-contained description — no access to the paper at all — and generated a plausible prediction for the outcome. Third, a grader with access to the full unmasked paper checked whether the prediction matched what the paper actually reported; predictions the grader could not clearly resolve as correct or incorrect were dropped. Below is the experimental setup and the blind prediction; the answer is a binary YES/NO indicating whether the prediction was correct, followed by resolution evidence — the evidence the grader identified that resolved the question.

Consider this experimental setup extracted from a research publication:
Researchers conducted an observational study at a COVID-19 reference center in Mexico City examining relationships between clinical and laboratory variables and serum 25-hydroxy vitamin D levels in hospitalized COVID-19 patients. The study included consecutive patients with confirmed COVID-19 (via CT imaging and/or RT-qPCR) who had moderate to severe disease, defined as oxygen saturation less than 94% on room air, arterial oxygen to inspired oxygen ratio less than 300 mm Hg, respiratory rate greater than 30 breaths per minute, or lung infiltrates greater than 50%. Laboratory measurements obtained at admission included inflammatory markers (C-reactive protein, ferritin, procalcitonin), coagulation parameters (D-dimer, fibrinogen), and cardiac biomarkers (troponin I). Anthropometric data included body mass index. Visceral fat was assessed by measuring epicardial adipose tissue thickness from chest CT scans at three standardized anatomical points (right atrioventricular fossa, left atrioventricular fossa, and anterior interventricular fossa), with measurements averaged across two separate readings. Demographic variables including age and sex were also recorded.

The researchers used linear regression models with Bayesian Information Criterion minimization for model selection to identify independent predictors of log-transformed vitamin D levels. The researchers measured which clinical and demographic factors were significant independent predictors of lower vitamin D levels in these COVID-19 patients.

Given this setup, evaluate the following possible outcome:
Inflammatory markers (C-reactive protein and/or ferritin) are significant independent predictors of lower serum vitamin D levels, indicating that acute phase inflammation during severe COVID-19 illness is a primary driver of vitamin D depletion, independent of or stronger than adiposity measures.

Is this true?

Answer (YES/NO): NO